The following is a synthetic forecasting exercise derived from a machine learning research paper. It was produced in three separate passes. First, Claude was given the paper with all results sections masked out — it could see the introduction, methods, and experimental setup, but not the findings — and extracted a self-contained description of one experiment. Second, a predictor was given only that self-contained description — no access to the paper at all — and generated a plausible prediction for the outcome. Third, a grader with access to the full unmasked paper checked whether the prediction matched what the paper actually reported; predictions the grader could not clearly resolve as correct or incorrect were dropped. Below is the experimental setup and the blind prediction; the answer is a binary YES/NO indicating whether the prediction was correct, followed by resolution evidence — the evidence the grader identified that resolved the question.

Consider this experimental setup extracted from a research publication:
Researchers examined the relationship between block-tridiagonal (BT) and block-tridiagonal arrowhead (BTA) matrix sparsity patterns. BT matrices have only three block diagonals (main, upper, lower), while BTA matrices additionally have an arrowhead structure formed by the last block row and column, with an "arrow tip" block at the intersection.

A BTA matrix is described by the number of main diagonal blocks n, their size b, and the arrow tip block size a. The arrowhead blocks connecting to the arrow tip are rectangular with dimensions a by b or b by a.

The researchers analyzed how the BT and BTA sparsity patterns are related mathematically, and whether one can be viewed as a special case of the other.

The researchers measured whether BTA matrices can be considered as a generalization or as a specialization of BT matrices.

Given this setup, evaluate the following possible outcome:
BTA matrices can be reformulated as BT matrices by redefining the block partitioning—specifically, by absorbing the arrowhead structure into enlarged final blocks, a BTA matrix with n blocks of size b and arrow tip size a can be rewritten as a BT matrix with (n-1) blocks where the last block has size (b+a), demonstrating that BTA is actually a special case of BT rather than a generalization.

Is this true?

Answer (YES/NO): NO